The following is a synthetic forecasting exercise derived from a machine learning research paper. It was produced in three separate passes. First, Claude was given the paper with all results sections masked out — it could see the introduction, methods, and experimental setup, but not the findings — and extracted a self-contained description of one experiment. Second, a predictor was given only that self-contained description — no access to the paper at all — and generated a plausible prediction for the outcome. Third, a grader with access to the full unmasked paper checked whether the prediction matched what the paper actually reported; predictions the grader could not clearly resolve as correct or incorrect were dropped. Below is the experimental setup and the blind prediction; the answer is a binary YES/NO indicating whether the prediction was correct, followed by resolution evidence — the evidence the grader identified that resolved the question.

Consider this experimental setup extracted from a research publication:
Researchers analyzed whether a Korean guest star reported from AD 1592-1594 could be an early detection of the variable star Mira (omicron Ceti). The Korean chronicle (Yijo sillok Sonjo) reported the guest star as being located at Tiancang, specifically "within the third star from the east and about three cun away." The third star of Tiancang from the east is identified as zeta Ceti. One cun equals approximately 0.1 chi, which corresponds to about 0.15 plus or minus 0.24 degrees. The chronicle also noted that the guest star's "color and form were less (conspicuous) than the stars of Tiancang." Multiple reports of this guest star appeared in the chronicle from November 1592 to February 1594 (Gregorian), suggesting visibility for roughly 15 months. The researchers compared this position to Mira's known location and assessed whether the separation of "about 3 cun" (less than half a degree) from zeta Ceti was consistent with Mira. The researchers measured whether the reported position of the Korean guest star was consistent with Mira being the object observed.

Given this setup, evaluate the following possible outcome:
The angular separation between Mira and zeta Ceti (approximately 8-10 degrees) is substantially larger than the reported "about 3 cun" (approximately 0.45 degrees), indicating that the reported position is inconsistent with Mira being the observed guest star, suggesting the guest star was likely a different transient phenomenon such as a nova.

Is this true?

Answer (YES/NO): NO